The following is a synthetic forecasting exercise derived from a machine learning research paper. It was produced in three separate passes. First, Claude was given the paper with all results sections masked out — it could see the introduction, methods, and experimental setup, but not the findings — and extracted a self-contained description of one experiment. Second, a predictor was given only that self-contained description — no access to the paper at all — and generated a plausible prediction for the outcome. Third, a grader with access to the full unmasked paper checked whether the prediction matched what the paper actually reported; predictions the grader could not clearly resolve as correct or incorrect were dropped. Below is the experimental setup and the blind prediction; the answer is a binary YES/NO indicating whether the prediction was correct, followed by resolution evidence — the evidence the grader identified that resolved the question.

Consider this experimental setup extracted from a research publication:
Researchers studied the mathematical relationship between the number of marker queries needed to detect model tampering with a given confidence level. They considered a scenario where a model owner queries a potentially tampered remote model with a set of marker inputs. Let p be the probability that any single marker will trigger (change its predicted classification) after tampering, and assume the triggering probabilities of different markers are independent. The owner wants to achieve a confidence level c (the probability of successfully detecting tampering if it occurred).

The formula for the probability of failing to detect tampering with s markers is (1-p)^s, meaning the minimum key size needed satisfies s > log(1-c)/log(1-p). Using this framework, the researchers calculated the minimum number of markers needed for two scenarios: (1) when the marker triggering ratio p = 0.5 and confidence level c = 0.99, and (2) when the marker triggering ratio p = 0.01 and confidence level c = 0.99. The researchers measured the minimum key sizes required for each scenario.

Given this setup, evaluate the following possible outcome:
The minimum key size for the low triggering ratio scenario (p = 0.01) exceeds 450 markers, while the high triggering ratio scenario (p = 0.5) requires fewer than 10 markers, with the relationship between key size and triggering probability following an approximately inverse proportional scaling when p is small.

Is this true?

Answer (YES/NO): YES